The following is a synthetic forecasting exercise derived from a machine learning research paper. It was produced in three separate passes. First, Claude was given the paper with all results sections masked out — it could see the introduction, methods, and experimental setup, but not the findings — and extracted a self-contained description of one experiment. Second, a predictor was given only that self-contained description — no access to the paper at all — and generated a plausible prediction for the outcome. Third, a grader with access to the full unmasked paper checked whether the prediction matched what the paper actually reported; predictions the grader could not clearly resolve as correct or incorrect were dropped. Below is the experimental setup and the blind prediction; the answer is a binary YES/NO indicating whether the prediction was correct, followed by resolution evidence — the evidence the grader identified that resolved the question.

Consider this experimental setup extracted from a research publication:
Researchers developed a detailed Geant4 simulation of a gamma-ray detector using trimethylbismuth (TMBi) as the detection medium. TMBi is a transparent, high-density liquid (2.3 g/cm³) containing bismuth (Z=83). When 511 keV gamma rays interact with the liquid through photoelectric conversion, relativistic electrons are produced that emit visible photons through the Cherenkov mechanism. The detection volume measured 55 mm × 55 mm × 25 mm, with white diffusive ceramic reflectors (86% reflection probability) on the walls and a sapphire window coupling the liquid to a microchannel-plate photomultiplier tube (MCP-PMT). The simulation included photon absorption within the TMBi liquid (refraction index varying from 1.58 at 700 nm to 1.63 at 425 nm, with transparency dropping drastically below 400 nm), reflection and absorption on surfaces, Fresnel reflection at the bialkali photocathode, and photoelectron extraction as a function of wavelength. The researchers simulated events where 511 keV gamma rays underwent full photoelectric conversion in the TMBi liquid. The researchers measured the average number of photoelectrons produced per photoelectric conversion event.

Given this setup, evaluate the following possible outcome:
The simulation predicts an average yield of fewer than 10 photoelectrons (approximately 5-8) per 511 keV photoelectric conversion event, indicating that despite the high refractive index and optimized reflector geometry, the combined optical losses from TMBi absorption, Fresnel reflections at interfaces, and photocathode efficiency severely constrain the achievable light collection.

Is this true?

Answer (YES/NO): NO